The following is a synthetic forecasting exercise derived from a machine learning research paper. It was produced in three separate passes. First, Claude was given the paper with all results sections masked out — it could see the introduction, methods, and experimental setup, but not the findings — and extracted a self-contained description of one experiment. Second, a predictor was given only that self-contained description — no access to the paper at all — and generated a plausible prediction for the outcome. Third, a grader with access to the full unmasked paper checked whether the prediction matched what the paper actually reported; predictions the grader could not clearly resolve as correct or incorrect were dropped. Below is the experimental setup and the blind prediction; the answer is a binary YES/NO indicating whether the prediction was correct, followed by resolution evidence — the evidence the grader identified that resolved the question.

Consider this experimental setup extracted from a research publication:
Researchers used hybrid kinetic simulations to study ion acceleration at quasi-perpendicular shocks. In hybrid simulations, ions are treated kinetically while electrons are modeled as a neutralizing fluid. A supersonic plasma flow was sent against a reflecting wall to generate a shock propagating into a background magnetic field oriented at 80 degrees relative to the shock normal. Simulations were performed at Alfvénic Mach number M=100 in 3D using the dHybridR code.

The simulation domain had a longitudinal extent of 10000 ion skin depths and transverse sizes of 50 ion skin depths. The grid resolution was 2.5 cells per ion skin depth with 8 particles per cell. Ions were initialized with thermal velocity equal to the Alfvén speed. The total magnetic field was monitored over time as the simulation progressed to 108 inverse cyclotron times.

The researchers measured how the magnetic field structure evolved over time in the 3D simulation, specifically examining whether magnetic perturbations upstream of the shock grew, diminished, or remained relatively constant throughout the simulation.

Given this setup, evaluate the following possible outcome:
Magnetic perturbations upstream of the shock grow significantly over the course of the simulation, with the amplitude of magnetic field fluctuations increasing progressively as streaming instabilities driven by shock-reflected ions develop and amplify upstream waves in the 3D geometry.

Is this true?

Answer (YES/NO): YES